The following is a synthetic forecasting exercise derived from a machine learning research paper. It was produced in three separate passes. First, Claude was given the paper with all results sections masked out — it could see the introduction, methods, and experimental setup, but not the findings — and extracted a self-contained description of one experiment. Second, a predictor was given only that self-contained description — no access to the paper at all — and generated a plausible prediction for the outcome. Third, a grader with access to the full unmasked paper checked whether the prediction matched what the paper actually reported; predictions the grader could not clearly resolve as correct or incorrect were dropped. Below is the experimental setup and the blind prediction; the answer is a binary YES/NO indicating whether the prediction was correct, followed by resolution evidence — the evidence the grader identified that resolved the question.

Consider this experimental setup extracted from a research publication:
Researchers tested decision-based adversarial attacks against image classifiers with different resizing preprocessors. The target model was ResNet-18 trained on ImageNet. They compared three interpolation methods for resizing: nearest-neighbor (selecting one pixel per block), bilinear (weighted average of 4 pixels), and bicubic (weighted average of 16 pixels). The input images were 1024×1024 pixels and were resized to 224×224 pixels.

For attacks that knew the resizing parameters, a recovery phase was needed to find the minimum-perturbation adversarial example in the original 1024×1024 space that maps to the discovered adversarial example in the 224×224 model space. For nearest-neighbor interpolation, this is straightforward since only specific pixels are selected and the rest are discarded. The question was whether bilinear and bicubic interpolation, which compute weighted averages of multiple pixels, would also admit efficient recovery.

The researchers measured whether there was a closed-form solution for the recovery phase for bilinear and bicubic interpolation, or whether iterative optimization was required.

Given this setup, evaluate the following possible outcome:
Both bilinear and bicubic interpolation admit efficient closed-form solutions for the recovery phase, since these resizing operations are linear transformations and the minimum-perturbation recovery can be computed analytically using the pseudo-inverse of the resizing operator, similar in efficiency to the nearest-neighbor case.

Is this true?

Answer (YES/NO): YES